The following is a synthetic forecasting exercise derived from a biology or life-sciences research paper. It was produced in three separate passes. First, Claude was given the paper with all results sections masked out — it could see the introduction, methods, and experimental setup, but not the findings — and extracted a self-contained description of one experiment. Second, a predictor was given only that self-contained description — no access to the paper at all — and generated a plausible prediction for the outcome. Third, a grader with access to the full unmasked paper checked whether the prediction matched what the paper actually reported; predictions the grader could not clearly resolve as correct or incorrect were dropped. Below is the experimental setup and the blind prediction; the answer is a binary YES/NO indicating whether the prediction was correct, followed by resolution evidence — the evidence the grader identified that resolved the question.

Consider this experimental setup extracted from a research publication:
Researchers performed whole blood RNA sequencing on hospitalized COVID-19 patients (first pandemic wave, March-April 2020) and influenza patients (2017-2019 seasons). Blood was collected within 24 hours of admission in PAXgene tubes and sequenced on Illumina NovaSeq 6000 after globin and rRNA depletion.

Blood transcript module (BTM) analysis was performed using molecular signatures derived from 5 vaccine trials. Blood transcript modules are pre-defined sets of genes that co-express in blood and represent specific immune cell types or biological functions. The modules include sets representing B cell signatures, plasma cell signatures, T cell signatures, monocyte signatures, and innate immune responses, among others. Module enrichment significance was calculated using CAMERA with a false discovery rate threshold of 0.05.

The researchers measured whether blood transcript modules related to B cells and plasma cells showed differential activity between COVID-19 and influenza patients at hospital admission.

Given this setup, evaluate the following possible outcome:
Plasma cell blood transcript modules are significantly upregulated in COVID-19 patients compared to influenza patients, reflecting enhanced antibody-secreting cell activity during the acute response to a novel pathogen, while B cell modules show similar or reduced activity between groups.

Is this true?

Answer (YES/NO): NO